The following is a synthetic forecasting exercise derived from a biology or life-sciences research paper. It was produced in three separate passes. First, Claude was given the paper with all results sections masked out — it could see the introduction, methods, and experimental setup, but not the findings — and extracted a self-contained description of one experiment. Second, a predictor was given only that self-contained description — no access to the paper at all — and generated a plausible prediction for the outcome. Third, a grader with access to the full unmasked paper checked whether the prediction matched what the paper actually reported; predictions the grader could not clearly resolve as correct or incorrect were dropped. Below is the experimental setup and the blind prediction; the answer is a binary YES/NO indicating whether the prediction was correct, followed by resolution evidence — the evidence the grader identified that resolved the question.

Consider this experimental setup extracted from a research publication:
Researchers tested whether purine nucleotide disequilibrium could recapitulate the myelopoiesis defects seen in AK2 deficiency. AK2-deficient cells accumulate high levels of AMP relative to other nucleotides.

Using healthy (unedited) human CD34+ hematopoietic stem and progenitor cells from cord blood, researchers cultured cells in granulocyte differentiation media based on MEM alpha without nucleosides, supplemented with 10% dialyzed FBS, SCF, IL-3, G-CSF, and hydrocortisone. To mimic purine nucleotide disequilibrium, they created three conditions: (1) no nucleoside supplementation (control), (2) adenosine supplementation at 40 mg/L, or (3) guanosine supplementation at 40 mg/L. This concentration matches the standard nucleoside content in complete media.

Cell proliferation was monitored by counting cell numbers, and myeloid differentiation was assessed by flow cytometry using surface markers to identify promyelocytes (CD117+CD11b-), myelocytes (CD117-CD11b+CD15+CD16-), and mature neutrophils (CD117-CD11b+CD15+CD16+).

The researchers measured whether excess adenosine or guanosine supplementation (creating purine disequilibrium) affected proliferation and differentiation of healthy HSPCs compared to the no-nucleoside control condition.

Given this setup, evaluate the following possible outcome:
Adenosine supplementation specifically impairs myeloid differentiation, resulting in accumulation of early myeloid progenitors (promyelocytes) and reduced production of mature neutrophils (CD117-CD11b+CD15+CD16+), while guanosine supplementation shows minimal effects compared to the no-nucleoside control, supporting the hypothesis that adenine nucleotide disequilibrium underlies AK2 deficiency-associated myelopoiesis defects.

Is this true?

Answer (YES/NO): NO